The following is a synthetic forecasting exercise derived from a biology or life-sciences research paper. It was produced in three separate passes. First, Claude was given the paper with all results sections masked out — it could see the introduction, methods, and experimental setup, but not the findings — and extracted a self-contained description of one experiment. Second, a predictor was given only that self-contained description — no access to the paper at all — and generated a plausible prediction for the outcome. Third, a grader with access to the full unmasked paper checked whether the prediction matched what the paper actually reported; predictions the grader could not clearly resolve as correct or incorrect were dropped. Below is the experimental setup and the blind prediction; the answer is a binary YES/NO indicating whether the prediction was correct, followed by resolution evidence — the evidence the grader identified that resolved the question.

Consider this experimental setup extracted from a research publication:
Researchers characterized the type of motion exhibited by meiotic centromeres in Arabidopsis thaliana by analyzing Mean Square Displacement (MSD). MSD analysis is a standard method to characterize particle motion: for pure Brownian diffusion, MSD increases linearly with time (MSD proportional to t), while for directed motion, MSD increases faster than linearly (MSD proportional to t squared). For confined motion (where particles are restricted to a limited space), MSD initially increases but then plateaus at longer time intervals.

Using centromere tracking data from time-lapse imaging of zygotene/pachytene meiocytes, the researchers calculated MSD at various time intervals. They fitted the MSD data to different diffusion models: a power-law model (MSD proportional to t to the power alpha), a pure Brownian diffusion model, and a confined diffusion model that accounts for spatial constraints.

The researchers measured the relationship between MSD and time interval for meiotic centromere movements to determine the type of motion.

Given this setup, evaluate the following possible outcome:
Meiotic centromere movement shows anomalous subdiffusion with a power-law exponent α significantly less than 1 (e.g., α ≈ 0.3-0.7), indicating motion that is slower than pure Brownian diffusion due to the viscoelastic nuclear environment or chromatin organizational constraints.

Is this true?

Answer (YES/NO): NO